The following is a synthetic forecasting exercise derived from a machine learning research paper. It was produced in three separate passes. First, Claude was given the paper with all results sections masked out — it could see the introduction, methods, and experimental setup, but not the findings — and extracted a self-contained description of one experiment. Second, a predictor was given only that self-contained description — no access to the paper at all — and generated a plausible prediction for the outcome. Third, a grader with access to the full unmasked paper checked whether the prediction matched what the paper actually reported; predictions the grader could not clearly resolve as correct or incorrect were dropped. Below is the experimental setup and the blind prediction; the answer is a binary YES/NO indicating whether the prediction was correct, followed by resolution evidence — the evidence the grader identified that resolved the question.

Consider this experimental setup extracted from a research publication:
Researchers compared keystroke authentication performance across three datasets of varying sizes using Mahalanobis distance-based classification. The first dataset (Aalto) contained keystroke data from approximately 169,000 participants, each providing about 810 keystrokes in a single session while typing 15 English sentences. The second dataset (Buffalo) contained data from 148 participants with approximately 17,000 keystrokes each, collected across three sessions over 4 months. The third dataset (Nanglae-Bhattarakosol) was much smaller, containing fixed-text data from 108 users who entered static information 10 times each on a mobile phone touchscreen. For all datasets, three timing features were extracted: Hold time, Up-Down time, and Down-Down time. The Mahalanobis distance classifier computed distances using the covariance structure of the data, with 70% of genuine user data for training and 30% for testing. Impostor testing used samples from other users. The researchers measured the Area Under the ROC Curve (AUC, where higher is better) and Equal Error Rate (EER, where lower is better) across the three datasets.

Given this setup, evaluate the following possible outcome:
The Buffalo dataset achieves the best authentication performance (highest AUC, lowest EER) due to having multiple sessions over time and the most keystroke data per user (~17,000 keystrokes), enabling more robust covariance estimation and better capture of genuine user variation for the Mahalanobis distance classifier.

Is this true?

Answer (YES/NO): NO